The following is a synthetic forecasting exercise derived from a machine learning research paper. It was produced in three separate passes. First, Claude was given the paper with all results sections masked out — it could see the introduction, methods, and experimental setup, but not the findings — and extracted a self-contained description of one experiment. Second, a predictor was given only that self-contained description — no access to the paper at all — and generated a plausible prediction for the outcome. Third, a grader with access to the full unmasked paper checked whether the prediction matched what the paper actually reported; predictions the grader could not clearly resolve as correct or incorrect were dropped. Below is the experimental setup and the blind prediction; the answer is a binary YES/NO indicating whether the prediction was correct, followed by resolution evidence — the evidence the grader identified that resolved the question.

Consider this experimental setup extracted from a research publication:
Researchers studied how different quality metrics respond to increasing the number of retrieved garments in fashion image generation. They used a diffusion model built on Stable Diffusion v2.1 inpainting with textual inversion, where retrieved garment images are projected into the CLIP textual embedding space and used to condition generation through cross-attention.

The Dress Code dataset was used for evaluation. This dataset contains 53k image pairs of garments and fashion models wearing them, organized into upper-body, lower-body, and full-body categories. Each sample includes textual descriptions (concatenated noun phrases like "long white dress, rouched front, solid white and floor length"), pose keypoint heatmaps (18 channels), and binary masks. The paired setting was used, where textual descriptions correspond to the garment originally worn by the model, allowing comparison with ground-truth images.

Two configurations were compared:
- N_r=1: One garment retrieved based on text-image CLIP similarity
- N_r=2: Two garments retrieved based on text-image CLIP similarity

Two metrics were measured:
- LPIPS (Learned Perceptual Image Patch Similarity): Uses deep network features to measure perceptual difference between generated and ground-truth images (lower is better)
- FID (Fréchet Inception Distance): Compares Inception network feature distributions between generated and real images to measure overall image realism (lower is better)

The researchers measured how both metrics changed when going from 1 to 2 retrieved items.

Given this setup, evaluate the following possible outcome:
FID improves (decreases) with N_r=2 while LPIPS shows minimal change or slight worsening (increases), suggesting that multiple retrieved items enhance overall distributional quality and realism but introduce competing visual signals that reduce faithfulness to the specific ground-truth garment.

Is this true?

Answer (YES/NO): NO